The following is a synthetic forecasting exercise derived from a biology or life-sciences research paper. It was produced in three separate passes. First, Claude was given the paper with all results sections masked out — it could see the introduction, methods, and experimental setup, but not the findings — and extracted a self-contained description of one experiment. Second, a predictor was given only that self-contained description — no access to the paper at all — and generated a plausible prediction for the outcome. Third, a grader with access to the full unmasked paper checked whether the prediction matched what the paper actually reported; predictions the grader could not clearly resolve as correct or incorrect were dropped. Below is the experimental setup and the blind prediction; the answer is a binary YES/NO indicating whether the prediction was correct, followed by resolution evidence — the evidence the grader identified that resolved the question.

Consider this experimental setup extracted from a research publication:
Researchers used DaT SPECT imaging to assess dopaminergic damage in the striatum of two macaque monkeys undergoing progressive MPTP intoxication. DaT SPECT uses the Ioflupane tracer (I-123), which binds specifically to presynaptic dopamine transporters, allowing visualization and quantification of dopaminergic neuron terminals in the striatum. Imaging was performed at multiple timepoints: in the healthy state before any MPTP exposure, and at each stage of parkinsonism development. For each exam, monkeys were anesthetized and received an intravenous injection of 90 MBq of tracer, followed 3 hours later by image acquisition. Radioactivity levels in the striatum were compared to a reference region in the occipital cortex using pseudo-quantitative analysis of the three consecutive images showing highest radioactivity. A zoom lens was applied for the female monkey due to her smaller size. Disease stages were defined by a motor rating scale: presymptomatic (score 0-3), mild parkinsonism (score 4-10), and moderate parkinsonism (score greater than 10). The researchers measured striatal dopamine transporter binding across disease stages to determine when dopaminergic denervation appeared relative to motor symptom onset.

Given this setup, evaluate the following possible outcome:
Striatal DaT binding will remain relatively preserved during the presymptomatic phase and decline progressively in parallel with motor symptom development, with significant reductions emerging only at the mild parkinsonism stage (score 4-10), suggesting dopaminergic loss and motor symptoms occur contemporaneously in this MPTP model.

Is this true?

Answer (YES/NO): NO